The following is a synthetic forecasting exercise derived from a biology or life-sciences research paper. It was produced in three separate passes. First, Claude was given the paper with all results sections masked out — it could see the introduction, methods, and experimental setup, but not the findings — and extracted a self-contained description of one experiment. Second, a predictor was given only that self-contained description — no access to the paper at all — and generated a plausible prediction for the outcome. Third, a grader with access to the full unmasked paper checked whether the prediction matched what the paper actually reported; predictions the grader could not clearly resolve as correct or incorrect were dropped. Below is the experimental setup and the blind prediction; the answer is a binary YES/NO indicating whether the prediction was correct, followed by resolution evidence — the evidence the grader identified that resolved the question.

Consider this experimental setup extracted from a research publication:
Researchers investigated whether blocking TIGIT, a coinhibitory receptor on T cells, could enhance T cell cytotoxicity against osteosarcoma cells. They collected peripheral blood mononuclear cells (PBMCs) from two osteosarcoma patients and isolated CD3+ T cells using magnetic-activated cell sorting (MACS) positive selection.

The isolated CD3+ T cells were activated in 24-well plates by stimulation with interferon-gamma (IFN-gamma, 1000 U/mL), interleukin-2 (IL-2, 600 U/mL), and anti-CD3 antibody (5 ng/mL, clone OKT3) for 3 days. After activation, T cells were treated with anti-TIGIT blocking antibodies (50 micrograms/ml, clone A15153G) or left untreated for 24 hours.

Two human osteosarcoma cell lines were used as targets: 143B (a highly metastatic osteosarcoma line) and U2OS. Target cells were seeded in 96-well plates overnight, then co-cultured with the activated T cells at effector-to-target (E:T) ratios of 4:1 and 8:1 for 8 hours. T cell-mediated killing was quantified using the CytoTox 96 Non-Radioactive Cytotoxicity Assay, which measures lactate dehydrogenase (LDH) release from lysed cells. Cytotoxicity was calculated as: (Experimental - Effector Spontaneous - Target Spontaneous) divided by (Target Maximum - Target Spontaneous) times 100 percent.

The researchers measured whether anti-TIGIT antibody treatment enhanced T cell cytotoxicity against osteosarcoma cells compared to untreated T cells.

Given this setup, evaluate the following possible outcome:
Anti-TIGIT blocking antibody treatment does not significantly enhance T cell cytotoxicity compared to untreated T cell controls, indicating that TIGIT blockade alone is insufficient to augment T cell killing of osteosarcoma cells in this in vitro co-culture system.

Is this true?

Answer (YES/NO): NO